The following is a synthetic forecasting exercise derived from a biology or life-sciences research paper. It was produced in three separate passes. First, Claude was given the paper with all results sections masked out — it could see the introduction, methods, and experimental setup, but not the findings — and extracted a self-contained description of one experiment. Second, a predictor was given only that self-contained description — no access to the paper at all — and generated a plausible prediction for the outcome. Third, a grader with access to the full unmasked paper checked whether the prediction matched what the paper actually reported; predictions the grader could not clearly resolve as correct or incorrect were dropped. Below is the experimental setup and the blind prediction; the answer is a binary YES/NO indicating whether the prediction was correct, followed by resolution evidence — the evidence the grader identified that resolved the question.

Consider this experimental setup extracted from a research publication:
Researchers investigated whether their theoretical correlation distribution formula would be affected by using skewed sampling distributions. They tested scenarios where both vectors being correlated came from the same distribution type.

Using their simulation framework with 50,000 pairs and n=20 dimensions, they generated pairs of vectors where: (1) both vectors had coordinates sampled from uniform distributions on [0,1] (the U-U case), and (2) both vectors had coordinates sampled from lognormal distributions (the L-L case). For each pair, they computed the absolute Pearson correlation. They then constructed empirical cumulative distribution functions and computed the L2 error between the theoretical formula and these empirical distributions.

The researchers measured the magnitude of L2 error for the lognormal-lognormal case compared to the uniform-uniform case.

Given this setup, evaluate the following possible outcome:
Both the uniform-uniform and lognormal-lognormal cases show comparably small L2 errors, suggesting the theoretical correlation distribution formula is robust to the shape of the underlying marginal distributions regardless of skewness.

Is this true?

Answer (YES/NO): NO